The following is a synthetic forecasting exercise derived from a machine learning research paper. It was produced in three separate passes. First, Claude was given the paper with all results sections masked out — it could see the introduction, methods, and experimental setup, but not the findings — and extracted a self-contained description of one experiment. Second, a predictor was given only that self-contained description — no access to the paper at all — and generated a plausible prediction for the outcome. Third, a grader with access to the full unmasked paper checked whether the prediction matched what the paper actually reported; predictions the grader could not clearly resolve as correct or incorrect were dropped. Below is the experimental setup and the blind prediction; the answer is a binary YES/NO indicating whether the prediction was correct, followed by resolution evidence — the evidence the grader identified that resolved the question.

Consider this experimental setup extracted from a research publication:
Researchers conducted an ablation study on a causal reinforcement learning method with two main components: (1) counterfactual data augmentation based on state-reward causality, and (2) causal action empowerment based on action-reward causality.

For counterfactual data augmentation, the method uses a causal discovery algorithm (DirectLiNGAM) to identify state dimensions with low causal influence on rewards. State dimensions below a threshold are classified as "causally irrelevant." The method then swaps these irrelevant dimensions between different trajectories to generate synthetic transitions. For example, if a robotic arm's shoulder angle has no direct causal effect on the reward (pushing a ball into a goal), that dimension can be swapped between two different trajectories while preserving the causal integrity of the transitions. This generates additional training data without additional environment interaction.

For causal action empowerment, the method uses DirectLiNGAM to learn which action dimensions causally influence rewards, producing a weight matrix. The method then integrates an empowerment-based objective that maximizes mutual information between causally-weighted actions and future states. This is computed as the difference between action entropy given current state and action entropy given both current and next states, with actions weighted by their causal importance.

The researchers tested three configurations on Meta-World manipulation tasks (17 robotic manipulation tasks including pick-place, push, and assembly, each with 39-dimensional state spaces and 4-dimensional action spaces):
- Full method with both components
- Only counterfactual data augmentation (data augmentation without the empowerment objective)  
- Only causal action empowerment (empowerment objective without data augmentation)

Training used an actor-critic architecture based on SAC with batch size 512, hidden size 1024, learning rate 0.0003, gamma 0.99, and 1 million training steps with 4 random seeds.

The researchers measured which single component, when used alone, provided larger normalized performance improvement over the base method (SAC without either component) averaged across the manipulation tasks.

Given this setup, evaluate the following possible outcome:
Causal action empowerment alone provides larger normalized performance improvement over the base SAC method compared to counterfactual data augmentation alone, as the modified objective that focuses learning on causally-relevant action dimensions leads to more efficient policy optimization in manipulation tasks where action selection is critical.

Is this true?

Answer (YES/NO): YES